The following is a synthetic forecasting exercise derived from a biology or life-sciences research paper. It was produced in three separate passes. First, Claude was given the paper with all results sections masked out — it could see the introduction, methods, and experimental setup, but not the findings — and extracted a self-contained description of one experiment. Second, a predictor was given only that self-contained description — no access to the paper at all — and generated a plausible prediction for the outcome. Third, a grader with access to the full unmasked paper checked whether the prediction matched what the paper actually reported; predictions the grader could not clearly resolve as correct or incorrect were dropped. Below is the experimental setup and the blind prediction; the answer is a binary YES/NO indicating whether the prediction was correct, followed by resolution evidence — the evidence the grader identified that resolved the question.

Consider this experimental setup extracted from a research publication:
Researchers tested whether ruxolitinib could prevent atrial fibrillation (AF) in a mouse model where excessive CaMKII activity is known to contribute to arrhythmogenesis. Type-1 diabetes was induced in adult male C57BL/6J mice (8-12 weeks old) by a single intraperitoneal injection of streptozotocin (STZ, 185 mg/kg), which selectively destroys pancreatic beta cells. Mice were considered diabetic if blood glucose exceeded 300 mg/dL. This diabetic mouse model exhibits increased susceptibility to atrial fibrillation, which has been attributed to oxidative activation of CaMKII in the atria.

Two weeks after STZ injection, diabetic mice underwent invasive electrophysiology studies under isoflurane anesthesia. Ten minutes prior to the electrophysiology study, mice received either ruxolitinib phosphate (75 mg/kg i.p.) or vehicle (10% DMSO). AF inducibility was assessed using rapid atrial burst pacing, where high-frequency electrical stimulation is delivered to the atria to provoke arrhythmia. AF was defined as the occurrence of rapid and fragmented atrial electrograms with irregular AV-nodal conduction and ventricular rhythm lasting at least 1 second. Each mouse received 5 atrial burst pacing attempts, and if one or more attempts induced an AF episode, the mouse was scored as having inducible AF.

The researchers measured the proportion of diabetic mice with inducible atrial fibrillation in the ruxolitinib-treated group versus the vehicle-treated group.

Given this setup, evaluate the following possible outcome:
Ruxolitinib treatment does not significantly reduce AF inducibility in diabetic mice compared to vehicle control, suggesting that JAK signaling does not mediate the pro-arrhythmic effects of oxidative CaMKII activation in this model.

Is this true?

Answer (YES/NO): NO